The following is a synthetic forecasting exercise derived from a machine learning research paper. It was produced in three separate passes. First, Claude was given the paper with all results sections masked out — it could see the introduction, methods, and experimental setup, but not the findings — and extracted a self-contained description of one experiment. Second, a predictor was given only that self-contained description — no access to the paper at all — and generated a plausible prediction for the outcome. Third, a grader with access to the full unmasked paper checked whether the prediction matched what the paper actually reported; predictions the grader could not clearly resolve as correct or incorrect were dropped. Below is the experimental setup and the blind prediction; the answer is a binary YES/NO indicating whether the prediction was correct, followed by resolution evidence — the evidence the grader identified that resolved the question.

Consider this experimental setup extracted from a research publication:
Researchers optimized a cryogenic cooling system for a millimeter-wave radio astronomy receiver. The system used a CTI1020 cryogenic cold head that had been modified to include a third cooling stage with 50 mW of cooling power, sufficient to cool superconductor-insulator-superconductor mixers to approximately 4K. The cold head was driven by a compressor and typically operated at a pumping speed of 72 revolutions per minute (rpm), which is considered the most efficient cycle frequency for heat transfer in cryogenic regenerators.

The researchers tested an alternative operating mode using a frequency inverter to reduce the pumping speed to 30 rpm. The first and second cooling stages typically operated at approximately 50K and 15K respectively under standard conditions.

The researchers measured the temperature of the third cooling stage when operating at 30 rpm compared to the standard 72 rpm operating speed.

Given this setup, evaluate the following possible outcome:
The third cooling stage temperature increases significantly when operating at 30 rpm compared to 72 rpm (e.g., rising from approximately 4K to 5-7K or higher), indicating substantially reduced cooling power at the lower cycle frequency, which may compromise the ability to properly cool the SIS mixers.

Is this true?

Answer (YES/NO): NO